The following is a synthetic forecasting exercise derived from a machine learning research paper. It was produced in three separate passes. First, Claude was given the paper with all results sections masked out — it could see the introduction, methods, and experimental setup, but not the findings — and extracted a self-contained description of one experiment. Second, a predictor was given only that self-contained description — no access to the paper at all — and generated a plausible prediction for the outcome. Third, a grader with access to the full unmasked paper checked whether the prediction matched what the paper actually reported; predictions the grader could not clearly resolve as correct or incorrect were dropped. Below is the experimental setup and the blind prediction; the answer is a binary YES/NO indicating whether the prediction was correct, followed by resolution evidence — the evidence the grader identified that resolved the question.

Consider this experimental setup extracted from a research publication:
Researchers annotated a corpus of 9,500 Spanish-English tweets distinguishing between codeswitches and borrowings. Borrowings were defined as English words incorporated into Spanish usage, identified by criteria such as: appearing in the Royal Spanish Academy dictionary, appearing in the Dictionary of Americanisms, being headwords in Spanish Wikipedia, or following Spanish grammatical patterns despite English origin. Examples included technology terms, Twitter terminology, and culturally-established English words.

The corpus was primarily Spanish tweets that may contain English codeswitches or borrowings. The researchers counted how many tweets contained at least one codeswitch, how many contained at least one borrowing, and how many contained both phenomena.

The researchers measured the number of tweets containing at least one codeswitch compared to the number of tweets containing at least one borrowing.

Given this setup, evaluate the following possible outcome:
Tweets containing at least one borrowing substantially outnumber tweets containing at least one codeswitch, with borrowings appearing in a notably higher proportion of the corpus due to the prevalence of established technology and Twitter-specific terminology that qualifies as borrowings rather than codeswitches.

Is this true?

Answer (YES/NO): NO